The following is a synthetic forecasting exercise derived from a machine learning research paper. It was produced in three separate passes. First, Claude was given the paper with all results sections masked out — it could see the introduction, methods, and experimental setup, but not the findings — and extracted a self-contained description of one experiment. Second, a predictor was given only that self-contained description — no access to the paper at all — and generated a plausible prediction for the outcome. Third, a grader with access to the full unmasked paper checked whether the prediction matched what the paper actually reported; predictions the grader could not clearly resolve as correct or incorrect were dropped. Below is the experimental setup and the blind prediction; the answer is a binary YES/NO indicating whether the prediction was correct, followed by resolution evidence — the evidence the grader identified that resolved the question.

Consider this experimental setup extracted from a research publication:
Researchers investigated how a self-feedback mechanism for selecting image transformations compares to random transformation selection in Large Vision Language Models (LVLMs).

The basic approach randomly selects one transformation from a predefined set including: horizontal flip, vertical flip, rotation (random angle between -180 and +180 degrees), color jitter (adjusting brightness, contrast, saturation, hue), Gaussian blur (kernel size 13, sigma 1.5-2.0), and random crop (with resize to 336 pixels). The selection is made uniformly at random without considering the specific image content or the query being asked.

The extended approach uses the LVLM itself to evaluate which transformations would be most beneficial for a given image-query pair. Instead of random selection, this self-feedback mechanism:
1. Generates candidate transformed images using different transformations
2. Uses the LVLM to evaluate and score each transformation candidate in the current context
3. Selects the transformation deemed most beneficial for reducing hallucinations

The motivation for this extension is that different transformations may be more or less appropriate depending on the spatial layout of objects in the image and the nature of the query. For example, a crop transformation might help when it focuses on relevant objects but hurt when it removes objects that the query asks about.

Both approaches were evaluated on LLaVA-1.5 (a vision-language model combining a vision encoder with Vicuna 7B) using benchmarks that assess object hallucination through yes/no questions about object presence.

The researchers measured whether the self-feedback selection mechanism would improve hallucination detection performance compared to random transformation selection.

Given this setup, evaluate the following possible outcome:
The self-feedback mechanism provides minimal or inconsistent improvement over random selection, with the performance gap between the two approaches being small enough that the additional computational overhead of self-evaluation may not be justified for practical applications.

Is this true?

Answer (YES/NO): YES